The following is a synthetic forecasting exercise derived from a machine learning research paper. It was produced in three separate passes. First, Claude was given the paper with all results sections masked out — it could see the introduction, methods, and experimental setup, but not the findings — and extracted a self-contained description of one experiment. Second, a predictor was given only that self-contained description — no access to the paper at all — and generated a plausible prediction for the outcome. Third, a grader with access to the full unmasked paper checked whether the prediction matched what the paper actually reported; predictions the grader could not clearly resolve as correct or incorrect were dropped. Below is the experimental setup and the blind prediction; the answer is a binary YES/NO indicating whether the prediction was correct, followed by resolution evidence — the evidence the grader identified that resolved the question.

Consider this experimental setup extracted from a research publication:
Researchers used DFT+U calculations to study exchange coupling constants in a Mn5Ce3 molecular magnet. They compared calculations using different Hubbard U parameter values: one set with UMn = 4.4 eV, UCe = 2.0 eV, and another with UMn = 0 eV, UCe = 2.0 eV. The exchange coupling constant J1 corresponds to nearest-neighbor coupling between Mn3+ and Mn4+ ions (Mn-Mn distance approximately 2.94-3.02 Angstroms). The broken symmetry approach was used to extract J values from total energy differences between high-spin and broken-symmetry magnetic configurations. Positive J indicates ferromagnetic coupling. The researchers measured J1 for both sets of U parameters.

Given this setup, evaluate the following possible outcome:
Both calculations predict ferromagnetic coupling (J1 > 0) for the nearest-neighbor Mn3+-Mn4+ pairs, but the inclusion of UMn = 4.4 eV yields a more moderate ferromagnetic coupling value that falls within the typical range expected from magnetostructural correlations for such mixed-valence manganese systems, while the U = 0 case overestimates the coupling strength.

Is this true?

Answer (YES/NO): NO